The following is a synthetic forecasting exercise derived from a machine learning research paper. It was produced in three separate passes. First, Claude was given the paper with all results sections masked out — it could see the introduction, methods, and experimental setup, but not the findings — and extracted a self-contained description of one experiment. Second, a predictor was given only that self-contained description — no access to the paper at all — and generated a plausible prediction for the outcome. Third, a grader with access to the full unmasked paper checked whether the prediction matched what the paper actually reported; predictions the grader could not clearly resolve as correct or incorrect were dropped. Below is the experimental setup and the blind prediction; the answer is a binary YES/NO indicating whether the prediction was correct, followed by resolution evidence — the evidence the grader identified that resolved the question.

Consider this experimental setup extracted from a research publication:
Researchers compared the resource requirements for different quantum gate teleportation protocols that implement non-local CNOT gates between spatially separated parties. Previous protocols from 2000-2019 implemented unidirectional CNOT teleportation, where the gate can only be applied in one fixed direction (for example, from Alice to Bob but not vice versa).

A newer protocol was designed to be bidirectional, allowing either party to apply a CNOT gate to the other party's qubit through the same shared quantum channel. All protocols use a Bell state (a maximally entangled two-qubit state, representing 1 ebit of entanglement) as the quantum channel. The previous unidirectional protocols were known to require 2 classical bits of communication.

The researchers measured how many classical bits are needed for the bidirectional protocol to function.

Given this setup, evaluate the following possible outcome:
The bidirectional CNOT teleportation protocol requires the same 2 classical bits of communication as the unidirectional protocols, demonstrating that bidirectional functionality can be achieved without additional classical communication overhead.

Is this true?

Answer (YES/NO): NO